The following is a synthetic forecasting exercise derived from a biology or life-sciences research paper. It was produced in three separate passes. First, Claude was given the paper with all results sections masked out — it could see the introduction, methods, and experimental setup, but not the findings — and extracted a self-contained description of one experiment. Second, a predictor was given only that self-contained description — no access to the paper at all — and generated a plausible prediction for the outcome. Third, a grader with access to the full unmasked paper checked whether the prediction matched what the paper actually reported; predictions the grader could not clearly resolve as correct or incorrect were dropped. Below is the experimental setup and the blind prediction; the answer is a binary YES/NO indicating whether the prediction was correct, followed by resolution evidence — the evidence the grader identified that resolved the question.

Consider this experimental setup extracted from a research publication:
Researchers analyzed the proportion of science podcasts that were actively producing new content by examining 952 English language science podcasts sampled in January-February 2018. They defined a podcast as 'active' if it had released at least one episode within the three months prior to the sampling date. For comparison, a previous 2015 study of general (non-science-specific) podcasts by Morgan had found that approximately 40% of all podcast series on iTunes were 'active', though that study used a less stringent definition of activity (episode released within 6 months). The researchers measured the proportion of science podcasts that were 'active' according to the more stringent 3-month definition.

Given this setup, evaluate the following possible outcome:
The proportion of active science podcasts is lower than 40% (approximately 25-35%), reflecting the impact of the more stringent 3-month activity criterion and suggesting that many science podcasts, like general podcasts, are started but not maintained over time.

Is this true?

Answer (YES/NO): NO